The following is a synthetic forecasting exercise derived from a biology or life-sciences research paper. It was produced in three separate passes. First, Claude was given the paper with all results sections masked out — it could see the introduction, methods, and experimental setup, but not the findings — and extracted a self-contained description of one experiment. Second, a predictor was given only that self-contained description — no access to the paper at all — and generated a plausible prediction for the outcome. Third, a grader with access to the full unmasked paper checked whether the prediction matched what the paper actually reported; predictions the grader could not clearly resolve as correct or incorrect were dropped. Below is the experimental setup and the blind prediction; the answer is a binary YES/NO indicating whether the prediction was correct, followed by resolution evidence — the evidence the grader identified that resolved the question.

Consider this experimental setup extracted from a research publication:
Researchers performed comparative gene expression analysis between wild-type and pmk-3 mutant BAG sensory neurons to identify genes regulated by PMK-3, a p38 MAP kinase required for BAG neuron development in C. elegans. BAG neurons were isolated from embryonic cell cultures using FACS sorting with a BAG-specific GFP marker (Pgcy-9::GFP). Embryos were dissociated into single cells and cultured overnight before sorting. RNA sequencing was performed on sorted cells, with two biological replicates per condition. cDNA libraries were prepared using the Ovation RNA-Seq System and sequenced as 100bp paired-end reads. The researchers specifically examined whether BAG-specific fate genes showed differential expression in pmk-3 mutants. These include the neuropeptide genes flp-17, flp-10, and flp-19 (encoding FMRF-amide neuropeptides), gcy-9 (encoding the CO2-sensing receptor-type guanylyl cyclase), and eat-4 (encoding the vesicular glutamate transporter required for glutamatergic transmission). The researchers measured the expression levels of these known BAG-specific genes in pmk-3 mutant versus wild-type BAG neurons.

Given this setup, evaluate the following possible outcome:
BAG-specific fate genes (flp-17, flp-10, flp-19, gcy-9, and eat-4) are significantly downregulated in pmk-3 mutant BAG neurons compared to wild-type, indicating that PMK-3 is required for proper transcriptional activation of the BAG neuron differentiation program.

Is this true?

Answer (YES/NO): NO